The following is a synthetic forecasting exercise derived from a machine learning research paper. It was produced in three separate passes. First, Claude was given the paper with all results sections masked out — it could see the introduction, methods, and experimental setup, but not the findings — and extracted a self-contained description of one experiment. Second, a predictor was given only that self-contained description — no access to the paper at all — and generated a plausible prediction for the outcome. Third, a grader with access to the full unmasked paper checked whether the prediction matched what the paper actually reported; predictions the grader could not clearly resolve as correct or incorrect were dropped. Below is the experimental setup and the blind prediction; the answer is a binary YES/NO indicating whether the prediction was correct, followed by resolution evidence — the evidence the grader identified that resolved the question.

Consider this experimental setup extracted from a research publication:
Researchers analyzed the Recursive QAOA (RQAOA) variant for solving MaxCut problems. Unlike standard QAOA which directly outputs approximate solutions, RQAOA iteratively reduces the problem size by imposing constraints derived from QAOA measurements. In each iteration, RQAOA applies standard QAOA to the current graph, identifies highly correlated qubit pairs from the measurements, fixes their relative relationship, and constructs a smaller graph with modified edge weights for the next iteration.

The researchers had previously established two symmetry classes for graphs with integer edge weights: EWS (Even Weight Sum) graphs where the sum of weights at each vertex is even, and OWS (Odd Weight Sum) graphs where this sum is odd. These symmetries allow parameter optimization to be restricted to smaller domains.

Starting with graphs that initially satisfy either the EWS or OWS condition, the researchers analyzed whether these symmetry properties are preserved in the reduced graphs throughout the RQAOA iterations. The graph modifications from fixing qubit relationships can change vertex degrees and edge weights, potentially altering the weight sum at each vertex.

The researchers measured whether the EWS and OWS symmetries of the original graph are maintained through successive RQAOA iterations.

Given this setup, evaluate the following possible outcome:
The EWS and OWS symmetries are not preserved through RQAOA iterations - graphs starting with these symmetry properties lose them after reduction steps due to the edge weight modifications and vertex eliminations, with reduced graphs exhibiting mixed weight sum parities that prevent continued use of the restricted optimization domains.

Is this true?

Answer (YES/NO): NO